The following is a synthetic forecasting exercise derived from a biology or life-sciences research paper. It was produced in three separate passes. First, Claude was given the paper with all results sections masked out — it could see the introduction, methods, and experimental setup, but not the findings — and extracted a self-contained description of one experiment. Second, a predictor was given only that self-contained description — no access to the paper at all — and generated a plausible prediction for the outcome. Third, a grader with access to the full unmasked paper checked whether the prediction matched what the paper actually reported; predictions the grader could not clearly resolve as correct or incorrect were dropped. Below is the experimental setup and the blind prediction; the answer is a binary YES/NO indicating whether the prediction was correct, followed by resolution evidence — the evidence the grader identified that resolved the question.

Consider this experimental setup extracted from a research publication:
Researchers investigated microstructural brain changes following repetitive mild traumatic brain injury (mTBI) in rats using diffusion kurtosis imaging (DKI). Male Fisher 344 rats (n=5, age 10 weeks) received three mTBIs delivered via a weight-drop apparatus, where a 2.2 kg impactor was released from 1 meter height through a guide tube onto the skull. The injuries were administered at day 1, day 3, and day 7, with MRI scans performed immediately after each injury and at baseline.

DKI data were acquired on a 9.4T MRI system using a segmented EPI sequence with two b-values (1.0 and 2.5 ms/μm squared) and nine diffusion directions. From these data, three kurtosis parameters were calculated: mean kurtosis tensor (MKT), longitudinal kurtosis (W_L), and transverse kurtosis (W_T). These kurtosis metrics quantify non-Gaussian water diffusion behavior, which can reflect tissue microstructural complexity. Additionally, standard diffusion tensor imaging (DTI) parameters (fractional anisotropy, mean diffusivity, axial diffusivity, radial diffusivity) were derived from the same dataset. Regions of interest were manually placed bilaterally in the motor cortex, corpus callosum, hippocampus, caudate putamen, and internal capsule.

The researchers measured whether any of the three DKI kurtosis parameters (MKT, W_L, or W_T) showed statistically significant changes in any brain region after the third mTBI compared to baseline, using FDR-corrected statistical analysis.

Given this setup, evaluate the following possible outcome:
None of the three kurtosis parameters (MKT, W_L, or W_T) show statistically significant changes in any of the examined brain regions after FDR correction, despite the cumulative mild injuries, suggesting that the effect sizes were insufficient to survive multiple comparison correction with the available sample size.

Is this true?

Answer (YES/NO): NO